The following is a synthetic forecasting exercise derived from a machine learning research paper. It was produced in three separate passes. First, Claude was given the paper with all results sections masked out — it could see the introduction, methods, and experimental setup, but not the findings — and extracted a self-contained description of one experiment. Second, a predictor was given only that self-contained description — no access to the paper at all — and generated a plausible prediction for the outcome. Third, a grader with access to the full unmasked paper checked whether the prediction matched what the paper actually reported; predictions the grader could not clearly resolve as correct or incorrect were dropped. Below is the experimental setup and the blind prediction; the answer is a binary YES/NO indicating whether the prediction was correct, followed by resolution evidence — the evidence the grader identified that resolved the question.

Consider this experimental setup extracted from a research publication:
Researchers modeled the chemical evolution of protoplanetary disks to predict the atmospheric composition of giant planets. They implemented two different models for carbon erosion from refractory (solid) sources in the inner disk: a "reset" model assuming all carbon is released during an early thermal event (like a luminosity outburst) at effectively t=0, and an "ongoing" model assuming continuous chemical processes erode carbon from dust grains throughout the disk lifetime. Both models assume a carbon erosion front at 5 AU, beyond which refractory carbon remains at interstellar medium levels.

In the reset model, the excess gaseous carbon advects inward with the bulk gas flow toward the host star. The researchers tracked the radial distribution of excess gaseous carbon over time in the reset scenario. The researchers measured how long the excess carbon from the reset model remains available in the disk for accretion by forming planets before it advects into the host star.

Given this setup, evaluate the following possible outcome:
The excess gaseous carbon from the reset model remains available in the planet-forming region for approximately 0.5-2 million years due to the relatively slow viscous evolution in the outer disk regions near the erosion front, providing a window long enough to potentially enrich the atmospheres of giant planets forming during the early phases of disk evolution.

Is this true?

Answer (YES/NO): YES